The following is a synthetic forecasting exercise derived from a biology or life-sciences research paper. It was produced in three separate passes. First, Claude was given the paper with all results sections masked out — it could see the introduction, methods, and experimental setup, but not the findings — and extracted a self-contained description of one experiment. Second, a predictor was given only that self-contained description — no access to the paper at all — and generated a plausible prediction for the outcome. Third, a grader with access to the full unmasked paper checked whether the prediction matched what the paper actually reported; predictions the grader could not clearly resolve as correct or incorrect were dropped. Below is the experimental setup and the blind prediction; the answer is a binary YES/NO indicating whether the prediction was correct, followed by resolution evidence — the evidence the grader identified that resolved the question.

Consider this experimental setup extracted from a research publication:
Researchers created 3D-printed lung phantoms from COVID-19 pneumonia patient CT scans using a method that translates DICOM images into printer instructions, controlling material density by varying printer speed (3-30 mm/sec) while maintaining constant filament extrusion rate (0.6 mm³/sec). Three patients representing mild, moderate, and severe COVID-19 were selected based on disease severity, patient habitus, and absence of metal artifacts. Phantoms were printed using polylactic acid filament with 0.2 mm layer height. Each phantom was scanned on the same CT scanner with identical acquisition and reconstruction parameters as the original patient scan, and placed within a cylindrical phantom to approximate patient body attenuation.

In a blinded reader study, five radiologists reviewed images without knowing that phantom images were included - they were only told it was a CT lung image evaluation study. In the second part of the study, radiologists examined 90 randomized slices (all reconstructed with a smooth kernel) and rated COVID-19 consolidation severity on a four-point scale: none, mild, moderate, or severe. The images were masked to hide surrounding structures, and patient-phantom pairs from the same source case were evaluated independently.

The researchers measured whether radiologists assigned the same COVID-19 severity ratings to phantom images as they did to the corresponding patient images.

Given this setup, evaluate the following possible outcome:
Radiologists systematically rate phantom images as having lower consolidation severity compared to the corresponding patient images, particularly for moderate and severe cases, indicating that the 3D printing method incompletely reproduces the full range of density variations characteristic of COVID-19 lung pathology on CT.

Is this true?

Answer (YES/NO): NO